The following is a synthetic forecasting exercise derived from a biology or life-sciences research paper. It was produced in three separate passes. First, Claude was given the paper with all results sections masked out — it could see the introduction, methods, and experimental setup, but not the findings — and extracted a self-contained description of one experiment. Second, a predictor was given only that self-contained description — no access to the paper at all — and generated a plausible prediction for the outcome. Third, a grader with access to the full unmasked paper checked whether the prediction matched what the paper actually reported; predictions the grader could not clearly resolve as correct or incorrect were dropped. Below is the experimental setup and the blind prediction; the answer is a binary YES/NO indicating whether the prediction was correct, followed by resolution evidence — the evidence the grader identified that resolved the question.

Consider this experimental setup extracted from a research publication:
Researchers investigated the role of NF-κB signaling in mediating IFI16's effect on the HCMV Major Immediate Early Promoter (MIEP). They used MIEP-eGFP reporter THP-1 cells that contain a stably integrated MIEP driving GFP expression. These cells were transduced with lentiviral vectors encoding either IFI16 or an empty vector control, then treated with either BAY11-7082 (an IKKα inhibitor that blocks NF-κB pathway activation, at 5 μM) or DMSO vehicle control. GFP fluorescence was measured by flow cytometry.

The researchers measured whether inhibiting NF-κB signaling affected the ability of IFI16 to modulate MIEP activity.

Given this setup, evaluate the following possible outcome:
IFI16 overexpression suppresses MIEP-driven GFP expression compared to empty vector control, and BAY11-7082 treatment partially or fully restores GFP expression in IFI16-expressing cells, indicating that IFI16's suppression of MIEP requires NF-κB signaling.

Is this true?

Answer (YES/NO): NO